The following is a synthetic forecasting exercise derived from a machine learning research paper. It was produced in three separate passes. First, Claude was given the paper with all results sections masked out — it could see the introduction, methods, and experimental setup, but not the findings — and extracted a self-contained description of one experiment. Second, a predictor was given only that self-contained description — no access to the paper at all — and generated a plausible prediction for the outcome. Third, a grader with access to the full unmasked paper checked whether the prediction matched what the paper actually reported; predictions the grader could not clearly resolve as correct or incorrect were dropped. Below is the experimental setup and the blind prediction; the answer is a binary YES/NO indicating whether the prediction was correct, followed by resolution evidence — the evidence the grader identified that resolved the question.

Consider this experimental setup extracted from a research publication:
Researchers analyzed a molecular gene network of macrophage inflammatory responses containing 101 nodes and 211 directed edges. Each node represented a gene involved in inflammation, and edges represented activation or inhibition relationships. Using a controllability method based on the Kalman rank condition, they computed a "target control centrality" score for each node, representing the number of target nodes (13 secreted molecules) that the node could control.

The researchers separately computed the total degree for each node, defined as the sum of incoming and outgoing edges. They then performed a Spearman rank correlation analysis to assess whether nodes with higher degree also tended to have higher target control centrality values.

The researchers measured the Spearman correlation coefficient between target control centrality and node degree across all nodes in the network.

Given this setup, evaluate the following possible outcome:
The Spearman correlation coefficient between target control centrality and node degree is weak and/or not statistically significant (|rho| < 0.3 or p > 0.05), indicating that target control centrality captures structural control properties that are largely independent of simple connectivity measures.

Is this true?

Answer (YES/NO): YES